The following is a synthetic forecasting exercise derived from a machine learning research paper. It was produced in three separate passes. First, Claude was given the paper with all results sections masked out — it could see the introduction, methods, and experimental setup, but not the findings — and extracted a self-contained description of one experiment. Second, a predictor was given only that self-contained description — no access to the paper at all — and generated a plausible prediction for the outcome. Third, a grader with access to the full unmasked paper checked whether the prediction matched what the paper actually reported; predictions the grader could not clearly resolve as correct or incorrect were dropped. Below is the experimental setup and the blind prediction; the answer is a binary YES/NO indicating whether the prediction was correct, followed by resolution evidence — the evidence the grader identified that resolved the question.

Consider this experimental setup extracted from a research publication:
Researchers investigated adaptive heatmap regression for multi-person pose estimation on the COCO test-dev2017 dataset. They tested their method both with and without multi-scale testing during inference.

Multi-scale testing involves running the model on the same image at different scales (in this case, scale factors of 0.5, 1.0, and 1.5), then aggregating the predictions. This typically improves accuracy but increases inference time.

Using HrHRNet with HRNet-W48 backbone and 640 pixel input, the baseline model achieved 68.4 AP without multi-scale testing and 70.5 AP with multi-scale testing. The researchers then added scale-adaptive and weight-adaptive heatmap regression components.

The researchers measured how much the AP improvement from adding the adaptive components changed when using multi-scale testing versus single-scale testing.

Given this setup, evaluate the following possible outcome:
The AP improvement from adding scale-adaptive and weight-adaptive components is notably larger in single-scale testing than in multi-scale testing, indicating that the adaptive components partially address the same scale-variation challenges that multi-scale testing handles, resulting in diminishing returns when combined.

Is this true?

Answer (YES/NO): YES